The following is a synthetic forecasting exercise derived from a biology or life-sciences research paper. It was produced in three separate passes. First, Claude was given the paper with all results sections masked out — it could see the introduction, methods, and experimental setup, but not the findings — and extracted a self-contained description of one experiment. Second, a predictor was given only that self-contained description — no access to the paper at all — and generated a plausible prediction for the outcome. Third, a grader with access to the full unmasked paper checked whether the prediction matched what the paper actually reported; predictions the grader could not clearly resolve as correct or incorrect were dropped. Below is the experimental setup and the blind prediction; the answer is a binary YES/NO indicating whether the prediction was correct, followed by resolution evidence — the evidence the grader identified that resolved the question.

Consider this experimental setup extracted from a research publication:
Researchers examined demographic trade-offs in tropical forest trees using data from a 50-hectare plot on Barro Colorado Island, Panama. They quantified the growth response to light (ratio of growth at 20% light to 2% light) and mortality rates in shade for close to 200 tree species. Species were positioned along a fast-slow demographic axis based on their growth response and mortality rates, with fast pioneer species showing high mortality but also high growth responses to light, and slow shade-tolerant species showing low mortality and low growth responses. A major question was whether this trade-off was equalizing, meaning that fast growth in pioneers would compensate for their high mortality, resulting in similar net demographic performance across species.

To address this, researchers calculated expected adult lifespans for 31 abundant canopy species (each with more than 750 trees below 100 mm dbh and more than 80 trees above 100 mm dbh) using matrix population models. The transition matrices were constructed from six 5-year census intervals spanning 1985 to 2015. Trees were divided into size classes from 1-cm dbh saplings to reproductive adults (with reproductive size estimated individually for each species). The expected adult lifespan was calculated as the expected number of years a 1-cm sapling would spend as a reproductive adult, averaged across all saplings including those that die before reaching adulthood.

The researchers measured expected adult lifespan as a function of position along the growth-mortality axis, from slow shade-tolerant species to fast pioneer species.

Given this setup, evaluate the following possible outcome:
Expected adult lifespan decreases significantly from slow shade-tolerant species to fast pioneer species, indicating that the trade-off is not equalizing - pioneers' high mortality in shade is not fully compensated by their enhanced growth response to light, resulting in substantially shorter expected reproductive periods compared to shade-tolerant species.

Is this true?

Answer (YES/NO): YES